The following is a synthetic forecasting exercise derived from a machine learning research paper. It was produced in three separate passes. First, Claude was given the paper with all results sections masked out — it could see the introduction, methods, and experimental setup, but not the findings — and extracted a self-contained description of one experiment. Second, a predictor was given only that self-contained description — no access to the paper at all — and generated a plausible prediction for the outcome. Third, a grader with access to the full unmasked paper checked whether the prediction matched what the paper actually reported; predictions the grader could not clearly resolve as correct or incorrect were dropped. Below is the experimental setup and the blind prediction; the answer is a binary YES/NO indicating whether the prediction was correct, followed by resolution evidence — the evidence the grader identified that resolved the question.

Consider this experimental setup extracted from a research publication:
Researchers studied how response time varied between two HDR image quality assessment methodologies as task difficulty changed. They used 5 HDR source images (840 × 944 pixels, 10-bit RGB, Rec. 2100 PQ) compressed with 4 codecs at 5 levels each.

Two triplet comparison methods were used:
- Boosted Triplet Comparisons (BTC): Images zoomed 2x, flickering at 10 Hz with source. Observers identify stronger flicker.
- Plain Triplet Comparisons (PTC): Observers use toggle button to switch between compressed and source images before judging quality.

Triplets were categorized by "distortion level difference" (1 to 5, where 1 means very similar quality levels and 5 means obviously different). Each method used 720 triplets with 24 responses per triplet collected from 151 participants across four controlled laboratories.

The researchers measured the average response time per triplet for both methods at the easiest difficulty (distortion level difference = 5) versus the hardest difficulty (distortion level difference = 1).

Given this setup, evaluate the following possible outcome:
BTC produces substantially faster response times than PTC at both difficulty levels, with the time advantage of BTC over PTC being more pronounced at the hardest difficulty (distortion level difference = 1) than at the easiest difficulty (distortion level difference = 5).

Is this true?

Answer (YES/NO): YES